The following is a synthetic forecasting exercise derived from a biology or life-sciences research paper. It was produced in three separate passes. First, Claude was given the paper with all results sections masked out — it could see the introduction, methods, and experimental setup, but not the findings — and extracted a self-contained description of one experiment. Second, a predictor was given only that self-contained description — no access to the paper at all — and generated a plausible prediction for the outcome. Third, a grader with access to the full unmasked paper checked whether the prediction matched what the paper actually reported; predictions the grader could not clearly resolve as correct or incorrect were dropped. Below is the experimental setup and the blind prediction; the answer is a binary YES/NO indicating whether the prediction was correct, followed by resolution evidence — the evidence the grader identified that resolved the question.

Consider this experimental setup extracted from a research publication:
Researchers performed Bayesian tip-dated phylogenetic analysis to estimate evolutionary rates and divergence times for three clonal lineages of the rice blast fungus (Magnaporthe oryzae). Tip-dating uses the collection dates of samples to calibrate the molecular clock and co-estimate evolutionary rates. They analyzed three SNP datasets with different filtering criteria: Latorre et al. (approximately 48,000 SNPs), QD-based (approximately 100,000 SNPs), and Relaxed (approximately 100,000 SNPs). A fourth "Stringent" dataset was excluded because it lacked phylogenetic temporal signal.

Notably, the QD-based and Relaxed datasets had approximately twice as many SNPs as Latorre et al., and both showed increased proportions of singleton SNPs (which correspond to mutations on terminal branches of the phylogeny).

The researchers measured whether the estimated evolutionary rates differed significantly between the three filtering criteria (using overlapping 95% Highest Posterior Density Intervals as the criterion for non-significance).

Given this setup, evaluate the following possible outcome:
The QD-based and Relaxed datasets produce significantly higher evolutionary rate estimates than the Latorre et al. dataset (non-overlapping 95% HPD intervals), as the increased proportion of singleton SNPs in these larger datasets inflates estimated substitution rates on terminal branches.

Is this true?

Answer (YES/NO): NO